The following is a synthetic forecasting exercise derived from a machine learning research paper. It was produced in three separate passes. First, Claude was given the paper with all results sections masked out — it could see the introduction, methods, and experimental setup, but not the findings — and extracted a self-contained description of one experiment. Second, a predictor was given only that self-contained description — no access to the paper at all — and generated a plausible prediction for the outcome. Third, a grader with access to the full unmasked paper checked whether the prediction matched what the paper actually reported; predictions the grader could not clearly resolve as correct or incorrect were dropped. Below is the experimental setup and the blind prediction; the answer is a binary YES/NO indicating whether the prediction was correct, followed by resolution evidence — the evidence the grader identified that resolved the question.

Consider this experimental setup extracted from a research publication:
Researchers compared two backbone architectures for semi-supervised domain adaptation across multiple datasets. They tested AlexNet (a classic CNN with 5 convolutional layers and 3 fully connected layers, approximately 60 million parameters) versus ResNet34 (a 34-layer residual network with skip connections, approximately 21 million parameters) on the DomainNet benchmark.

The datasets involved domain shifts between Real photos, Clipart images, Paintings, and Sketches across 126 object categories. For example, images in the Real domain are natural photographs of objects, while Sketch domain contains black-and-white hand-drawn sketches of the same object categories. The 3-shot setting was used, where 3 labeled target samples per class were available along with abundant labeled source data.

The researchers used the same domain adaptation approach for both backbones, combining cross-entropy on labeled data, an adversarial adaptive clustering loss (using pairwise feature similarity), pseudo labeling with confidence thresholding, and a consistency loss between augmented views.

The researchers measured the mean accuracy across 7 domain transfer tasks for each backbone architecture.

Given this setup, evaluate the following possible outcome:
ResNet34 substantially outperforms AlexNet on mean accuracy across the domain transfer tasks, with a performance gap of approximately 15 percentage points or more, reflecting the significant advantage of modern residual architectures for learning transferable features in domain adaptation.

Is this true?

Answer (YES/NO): YES